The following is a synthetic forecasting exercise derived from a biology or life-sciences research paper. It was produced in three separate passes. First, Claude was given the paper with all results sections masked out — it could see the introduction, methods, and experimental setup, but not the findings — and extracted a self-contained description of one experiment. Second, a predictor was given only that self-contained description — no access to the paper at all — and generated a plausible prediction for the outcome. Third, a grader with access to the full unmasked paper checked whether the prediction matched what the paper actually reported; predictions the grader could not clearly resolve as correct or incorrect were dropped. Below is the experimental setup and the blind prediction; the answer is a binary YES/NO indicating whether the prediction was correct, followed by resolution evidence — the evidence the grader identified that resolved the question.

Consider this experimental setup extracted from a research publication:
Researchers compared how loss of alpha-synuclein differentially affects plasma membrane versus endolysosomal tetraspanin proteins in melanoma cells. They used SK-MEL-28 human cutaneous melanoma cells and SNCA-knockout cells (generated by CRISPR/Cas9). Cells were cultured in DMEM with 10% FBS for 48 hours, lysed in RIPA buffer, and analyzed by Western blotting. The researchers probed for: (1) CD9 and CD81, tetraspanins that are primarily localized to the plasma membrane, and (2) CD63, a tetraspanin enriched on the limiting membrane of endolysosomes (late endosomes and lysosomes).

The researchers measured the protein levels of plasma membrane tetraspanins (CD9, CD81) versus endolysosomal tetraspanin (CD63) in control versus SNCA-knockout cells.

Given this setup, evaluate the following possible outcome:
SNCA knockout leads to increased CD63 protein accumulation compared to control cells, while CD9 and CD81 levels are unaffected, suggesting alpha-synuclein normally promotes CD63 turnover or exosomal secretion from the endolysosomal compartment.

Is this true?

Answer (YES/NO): NO